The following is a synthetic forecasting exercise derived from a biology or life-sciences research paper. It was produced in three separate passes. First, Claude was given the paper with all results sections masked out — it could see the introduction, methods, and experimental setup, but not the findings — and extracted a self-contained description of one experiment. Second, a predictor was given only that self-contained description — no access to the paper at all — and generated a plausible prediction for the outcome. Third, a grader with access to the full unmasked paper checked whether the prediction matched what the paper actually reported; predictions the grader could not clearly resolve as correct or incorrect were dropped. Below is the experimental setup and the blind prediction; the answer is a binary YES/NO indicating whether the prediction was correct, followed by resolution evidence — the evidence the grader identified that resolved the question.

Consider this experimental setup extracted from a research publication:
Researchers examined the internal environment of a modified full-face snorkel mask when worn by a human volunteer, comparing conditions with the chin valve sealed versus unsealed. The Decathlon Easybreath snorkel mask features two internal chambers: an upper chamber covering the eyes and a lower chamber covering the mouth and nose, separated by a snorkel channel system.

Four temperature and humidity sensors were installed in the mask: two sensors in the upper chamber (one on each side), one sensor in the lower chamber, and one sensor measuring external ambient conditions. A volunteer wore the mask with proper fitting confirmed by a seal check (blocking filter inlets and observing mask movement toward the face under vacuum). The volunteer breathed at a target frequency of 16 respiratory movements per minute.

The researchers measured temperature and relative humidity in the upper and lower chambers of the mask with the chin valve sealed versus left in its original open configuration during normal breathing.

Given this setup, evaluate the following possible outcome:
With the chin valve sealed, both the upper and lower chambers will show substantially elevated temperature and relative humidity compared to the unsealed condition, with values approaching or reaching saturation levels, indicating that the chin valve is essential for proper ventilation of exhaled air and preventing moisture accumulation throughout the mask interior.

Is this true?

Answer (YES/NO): NO